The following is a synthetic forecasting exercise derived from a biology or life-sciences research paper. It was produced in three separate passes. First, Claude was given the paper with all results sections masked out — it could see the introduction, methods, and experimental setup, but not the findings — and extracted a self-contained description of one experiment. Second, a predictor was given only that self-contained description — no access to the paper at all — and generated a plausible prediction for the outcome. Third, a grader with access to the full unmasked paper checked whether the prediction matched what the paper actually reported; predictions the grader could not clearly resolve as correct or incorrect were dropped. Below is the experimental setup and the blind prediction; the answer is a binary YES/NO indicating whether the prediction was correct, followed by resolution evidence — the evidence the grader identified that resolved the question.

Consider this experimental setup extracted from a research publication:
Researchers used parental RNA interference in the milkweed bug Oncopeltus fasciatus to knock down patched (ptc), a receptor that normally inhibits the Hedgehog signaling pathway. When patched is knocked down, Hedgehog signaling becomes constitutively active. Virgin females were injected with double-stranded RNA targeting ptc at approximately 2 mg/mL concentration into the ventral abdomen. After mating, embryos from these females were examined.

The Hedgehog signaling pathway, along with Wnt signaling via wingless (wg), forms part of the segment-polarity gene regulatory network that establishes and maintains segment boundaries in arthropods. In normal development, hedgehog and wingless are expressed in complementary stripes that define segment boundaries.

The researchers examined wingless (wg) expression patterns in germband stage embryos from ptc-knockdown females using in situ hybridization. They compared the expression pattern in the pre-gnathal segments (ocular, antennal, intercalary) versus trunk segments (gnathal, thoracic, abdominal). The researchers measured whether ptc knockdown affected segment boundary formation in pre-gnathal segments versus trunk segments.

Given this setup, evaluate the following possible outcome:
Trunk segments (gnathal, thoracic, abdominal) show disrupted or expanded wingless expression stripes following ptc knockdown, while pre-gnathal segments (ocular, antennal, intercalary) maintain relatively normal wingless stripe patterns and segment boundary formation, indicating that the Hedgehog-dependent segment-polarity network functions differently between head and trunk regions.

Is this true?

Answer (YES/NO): YES